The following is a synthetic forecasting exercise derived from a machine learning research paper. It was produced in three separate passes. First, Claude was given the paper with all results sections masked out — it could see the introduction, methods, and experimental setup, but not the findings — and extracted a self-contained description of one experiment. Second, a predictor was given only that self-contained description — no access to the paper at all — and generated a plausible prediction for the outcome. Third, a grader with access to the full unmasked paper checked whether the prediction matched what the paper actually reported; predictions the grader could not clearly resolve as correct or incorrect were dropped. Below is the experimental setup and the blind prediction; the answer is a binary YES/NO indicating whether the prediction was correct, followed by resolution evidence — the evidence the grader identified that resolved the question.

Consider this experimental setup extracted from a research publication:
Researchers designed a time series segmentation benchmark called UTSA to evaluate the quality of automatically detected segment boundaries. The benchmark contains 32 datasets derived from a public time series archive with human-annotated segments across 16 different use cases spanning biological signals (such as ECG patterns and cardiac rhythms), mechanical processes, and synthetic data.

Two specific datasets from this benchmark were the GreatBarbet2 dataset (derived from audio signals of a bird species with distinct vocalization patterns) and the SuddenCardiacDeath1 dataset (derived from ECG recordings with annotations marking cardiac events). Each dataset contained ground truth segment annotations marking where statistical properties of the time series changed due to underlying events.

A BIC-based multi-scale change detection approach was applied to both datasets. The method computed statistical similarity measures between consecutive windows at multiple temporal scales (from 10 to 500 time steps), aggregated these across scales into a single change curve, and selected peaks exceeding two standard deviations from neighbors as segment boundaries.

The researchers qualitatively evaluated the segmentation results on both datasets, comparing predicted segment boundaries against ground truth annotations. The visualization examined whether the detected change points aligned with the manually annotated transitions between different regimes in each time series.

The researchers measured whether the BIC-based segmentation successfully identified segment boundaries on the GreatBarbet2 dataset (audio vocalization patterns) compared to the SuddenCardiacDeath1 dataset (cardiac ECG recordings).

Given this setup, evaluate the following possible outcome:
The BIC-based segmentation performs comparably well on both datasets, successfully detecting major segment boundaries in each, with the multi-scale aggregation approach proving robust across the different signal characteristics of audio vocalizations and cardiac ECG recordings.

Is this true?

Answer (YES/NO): NO